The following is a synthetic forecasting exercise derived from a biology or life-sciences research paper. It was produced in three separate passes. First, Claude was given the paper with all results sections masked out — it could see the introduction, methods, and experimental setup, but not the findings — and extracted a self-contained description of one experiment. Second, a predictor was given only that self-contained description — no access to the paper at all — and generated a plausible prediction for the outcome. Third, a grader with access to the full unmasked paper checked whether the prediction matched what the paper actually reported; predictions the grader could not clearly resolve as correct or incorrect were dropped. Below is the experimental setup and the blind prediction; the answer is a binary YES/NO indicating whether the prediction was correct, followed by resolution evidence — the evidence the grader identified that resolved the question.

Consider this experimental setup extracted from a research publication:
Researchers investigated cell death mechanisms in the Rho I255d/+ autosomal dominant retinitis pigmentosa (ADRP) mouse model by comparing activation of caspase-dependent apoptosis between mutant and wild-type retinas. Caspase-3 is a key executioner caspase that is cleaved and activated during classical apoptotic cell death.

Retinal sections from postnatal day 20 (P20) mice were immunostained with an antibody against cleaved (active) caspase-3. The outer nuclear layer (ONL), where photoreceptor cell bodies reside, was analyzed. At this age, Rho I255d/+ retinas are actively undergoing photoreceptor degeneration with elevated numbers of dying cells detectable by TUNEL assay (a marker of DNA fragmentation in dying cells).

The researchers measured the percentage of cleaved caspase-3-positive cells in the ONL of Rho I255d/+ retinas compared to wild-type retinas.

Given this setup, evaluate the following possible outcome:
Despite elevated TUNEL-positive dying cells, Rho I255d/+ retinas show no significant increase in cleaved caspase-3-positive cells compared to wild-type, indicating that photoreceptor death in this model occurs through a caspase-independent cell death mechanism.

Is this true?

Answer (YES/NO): NO